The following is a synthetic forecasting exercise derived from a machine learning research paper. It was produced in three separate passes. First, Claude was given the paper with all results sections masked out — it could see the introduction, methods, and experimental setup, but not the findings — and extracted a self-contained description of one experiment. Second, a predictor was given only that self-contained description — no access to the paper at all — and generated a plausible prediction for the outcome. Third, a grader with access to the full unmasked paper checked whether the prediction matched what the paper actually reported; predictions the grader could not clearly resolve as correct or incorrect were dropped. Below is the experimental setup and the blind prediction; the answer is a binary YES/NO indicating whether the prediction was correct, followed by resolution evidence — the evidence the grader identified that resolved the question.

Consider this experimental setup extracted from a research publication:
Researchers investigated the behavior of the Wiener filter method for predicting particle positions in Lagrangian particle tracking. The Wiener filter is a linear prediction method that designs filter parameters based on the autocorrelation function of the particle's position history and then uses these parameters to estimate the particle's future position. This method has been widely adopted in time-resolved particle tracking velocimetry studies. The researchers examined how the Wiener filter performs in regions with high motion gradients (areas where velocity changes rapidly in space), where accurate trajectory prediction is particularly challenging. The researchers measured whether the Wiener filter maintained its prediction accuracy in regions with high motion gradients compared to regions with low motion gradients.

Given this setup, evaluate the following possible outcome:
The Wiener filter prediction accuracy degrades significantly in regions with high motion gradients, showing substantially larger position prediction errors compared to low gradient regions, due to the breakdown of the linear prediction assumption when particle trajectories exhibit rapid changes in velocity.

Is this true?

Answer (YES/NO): NO